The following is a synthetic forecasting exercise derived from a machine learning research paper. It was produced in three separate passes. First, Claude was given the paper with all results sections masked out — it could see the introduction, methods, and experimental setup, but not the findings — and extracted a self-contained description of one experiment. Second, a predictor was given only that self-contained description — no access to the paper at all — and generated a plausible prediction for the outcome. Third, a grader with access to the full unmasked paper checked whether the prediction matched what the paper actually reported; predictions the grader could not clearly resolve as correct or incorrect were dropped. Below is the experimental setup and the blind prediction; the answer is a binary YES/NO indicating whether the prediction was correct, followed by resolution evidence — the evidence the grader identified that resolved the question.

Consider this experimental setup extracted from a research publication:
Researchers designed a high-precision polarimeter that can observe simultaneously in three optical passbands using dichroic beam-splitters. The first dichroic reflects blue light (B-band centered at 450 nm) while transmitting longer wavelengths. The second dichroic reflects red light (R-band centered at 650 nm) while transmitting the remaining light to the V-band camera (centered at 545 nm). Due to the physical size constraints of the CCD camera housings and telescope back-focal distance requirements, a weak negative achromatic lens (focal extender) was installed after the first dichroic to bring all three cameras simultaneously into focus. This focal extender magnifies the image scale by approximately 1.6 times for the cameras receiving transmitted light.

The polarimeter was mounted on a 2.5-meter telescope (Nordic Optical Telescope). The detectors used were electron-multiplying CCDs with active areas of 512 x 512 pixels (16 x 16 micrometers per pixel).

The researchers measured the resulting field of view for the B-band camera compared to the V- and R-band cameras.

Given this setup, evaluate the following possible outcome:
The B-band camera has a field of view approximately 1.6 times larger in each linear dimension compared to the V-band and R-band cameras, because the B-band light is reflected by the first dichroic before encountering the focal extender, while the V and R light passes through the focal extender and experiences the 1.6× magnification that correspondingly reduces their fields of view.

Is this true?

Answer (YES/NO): YES